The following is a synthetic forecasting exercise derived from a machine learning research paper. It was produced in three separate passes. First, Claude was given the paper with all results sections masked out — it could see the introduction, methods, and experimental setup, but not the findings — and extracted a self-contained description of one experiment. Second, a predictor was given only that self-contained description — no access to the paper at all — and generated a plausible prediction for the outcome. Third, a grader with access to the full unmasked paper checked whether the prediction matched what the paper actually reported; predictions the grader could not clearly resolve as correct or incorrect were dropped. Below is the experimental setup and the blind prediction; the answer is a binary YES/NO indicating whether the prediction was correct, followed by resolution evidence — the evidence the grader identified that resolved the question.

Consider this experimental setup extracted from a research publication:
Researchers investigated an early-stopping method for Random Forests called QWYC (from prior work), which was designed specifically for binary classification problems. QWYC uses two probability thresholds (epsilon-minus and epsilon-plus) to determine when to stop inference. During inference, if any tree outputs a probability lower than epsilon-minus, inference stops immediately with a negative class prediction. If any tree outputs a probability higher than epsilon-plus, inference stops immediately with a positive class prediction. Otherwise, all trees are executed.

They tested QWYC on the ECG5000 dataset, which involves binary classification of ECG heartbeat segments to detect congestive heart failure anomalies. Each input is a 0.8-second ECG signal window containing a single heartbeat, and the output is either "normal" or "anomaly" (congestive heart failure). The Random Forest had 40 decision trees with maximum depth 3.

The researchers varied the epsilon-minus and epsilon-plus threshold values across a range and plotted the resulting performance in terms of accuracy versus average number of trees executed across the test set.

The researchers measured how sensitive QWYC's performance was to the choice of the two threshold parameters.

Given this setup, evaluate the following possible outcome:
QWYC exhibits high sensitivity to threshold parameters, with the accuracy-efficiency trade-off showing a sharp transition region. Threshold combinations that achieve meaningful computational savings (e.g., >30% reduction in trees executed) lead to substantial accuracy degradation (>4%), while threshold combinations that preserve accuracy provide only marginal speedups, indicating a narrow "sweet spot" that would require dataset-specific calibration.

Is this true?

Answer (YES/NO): NO